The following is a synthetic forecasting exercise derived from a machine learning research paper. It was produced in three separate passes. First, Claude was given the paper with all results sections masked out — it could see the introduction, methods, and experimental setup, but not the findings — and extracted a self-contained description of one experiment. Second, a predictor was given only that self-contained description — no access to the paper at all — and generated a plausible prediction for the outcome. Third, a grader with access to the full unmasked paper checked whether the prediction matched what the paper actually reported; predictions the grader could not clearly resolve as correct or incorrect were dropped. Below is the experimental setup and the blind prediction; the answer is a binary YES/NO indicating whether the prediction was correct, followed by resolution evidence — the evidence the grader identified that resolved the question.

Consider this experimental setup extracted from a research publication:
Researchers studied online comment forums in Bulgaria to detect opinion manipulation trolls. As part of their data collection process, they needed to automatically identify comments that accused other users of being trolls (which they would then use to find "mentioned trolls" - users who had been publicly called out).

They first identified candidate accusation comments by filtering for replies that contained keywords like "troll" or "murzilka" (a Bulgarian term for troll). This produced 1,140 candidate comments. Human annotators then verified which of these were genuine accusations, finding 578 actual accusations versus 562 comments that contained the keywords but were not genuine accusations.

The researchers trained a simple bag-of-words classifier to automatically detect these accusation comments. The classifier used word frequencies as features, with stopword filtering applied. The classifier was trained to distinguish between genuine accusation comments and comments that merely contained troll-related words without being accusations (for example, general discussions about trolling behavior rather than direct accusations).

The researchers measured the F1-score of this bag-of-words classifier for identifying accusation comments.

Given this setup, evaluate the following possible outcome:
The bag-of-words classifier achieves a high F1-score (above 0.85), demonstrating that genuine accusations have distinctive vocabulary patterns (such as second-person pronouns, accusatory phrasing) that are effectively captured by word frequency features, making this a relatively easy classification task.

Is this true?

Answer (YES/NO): NO